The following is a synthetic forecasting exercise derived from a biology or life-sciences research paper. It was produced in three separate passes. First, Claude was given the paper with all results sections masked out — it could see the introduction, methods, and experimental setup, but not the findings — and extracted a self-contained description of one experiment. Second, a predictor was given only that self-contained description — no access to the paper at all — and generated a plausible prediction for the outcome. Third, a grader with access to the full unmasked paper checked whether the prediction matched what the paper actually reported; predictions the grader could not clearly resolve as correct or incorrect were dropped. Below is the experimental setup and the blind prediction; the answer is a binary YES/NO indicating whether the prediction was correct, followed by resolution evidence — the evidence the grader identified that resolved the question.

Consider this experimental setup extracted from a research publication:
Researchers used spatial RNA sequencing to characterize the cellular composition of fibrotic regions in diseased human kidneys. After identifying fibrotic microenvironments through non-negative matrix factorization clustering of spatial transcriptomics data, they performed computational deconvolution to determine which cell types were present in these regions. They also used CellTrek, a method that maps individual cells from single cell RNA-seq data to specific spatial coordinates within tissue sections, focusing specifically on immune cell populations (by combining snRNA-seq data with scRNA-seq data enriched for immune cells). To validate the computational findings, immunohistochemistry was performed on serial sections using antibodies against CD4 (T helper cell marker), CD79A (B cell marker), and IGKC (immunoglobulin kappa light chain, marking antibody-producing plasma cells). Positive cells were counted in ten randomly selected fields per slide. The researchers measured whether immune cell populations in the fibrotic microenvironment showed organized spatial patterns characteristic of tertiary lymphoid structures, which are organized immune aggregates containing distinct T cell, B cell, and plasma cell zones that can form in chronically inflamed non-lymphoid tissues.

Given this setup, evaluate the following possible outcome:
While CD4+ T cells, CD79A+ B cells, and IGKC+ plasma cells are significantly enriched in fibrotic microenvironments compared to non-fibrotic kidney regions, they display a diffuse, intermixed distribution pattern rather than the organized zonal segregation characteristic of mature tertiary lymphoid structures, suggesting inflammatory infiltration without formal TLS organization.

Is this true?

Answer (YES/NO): NO